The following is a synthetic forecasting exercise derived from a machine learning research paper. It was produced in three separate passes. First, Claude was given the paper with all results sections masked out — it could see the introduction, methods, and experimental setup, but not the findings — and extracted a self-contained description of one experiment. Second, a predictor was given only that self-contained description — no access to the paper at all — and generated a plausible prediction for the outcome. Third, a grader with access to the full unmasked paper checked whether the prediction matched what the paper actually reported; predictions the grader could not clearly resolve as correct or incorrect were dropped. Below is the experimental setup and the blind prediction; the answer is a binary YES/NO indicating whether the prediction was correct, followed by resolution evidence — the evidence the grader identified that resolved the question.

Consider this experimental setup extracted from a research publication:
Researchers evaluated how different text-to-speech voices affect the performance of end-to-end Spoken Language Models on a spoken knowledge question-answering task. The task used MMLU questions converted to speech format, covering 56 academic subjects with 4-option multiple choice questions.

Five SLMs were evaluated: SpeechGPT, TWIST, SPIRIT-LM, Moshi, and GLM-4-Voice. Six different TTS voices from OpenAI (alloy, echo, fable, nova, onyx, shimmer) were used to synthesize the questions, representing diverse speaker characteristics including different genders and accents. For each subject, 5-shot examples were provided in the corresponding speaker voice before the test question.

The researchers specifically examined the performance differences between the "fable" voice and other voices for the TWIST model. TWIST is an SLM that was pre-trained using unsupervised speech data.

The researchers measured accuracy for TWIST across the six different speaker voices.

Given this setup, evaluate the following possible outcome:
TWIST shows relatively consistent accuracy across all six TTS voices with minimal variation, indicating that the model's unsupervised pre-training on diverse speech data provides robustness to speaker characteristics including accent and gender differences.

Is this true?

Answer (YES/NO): NO